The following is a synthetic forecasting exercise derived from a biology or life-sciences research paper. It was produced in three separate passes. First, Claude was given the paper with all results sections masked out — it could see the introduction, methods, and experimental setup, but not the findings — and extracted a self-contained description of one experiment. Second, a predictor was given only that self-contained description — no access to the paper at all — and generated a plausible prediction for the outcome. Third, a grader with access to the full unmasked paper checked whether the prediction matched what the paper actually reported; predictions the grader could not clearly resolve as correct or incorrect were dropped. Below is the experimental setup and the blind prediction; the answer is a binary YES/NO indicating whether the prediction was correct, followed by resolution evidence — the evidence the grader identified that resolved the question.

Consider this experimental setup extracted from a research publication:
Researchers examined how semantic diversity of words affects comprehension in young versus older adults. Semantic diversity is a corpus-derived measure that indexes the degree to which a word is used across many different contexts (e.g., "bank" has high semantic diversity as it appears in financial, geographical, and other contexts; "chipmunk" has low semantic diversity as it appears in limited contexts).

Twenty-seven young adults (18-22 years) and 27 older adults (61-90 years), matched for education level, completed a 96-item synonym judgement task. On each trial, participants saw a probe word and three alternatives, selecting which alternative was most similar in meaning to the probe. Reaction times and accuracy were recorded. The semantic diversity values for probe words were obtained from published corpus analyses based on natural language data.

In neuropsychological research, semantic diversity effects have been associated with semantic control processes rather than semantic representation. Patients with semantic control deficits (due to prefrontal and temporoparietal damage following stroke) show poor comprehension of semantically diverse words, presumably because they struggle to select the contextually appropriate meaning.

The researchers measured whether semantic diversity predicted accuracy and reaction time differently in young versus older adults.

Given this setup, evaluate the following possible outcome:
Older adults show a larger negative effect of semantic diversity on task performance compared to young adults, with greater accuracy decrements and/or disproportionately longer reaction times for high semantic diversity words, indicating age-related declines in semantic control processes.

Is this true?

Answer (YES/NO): NO